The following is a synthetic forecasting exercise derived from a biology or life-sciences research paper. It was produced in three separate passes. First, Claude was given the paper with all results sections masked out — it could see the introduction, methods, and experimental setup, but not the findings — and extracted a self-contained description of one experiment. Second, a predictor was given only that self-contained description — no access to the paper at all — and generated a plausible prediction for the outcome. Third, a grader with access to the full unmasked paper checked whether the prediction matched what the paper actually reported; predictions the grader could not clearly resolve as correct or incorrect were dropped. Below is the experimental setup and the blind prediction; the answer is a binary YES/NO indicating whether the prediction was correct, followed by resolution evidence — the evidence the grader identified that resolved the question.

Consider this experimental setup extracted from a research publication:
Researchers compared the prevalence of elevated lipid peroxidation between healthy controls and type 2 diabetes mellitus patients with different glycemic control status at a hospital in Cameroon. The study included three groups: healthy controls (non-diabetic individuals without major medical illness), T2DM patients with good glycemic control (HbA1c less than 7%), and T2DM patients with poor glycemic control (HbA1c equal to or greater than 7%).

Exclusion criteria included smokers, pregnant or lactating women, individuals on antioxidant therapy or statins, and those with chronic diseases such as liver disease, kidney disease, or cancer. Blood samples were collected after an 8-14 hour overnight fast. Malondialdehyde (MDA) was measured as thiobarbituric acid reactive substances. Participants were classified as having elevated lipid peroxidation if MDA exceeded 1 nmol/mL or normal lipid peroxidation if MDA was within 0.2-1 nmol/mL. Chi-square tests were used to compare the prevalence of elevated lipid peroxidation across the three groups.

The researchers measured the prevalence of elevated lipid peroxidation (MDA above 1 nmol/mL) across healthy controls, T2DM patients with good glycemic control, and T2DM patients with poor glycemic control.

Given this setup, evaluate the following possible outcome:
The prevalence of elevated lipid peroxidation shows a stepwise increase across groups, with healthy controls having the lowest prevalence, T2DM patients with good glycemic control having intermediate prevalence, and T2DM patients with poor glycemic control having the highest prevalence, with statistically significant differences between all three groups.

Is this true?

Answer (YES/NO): NO